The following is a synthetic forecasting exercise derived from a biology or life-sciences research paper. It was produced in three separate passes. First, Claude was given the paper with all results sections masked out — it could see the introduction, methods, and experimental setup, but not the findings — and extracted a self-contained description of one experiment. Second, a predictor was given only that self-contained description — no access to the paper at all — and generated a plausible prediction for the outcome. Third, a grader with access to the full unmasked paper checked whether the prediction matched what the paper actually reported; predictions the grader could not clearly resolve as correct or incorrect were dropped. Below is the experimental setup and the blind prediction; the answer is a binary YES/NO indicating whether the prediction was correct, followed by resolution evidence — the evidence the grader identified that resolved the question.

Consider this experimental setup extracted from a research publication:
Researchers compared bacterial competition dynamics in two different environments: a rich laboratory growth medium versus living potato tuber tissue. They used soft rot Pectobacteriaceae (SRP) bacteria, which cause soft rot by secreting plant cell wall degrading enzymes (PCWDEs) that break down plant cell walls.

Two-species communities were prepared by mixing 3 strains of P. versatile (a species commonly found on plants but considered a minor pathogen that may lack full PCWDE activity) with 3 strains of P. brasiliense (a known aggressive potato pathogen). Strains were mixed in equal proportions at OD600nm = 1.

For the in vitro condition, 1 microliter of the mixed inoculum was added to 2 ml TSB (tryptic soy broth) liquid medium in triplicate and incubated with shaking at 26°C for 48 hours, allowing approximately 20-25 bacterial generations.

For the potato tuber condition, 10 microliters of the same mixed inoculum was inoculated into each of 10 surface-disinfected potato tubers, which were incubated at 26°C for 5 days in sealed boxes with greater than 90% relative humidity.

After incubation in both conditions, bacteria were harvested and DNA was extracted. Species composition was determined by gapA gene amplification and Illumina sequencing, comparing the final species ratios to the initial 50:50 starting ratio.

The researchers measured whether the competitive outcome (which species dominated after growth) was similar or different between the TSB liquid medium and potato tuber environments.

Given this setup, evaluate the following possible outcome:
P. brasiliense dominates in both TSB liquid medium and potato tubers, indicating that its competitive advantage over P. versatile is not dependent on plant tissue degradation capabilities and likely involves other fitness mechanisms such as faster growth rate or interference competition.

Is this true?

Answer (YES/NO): NO